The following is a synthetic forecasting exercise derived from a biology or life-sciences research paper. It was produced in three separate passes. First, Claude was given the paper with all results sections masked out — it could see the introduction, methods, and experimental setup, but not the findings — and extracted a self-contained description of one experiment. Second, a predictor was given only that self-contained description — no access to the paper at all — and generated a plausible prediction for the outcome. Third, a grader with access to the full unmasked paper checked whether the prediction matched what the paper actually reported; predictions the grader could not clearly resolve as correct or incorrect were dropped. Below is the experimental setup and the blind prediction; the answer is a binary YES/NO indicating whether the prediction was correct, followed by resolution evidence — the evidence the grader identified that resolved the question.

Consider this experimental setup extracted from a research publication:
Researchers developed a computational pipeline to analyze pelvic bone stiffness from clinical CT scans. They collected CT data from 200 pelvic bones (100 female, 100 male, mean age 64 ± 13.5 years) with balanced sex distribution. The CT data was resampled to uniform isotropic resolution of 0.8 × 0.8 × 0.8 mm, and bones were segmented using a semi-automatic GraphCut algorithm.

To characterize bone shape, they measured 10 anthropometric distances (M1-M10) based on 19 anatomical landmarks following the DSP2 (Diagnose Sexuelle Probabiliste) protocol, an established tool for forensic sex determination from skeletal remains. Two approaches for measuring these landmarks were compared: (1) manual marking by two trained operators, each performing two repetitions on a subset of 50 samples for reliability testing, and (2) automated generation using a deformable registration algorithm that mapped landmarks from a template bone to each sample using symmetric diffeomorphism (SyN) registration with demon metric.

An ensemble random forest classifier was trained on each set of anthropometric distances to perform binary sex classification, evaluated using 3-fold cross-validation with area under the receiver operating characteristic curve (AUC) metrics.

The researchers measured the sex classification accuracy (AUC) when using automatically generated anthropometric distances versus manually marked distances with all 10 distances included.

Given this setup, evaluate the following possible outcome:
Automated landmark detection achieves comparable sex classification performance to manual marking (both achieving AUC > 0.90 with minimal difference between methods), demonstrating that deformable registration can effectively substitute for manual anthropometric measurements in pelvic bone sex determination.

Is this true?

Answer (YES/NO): YES